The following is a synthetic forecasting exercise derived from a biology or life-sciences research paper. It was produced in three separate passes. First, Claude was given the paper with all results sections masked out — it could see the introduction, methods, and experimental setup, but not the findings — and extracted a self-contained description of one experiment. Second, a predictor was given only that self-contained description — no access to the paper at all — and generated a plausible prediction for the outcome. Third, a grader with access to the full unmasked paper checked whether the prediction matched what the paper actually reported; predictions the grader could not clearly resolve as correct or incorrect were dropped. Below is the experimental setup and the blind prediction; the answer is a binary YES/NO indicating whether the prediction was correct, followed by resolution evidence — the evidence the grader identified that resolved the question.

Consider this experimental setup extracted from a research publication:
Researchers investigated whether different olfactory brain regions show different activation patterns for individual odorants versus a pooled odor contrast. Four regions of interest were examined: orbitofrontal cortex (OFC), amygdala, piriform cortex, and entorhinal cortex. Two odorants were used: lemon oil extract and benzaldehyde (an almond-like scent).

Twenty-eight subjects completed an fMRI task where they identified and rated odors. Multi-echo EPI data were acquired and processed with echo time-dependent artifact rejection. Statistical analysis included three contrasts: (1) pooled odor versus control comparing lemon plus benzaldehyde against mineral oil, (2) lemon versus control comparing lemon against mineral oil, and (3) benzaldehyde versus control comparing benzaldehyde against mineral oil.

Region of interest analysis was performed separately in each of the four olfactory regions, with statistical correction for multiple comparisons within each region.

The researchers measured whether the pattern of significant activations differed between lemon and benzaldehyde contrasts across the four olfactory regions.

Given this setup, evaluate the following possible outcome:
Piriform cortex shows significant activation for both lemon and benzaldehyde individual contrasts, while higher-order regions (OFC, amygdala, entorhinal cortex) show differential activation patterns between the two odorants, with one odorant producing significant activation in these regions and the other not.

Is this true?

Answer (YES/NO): NO